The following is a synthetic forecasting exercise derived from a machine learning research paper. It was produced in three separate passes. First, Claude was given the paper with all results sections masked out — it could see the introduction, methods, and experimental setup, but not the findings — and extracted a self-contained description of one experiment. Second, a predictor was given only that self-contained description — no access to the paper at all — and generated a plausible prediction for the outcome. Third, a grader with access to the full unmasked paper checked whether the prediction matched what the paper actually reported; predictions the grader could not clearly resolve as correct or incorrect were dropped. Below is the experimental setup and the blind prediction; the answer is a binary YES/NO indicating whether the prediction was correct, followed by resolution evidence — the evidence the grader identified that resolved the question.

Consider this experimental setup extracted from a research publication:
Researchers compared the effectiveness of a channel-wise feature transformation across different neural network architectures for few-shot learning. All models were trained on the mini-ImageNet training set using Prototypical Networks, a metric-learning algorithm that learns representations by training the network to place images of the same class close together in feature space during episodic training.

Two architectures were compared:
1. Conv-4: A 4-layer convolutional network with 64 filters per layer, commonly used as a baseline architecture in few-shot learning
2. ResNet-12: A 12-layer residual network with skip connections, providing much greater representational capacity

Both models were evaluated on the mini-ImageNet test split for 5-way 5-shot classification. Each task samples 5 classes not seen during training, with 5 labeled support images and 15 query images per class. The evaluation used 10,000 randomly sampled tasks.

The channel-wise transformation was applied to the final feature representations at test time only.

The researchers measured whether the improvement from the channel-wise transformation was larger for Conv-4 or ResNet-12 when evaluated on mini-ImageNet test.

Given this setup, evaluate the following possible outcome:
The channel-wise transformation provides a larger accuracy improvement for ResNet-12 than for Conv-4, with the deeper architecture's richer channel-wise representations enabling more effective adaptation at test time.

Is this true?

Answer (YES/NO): YES